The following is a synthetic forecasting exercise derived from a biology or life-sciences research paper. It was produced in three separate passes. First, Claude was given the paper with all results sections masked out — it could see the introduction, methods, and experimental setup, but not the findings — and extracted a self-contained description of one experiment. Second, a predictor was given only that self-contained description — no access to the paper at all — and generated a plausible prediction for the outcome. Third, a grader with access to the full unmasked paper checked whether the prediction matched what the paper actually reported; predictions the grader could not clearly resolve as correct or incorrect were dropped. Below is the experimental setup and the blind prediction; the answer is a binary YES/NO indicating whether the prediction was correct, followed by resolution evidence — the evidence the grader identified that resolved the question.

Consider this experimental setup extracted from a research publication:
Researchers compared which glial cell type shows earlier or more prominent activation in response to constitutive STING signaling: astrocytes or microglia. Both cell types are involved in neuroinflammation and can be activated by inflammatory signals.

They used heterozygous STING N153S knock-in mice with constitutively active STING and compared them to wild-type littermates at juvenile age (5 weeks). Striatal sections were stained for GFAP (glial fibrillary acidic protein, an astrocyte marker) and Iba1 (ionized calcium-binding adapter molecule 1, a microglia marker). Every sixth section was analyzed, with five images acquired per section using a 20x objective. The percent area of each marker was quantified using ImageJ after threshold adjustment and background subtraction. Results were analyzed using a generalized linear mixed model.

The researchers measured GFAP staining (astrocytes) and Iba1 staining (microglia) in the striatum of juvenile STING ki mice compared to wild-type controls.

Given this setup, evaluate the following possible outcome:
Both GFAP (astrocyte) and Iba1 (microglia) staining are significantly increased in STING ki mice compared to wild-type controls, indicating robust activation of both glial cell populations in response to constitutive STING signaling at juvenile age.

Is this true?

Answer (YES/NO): YES